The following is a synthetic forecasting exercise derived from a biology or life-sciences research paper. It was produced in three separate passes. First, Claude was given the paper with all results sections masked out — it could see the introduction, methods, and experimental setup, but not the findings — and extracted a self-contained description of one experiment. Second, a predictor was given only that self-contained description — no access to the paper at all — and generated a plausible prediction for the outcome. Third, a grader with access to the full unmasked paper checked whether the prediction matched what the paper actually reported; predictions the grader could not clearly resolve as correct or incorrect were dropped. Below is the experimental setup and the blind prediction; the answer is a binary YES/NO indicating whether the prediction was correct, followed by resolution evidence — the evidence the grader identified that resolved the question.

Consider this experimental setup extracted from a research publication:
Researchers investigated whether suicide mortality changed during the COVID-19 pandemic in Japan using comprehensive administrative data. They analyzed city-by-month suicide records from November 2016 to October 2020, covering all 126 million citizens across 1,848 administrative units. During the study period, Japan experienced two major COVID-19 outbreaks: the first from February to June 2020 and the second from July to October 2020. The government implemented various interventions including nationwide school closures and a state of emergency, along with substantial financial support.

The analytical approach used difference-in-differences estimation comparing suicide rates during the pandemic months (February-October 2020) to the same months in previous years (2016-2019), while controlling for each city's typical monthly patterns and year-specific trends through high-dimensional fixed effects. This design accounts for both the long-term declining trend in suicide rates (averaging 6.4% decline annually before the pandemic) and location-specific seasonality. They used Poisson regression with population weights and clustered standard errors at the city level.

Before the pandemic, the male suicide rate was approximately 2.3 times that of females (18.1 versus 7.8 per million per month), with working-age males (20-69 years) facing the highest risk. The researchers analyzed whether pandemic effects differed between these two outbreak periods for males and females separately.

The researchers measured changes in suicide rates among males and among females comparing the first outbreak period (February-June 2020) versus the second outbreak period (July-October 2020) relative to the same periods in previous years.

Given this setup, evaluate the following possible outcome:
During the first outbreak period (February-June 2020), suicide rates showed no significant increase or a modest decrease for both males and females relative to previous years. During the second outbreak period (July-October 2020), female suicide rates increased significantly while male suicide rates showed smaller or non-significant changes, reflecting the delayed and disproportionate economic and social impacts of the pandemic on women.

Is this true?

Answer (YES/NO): YES